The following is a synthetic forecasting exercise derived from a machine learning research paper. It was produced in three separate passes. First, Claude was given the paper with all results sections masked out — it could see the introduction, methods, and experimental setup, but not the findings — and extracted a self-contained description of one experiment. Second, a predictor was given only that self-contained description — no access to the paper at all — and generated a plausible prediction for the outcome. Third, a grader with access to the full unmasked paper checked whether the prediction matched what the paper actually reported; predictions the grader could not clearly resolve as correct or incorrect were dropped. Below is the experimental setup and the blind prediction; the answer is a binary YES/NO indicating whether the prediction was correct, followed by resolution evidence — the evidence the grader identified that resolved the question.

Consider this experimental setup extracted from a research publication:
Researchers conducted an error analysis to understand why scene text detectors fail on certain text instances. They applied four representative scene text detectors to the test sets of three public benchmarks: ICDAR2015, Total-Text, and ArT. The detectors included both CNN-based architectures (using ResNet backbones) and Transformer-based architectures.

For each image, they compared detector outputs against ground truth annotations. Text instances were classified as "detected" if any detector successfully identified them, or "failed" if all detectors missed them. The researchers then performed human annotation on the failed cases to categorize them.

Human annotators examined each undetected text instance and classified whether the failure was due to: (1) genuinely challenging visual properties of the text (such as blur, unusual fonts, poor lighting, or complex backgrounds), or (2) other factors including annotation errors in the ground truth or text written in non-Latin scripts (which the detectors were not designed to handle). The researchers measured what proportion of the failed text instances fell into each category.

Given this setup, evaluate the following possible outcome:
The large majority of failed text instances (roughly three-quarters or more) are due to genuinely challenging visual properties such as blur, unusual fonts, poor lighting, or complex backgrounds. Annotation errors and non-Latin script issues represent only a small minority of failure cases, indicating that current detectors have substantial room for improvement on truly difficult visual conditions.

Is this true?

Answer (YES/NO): NO